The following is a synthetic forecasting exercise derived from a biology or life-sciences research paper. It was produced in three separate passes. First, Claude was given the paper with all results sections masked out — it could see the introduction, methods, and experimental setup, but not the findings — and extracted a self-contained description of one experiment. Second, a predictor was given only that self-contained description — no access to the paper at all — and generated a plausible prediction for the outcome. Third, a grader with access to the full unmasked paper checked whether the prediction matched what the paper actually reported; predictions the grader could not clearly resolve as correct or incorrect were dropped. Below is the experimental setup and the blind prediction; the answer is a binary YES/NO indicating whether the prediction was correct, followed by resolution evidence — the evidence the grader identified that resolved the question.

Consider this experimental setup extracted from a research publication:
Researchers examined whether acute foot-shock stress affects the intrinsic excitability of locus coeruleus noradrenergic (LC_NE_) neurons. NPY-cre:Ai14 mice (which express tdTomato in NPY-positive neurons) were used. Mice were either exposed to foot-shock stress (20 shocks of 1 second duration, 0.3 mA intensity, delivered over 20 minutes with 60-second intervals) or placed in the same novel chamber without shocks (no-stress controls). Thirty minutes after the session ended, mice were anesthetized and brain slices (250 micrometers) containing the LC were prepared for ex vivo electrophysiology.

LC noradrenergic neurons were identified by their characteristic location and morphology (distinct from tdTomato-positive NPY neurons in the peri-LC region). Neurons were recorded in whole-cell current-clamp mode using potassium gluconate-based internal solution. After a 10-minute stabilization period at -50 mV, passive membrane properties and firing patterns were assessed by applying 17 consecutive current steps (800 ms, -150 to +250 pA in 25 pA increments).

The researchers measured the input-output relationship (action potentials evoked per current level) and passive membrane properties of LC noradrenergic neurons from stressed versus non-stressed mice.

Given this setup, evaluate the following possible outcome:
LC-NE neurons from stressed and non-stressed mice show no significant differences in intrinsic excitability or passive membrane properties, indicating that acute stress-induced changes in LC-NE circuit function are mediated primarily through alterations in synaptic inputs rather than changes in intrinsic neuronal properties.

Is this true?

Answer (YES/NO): NO